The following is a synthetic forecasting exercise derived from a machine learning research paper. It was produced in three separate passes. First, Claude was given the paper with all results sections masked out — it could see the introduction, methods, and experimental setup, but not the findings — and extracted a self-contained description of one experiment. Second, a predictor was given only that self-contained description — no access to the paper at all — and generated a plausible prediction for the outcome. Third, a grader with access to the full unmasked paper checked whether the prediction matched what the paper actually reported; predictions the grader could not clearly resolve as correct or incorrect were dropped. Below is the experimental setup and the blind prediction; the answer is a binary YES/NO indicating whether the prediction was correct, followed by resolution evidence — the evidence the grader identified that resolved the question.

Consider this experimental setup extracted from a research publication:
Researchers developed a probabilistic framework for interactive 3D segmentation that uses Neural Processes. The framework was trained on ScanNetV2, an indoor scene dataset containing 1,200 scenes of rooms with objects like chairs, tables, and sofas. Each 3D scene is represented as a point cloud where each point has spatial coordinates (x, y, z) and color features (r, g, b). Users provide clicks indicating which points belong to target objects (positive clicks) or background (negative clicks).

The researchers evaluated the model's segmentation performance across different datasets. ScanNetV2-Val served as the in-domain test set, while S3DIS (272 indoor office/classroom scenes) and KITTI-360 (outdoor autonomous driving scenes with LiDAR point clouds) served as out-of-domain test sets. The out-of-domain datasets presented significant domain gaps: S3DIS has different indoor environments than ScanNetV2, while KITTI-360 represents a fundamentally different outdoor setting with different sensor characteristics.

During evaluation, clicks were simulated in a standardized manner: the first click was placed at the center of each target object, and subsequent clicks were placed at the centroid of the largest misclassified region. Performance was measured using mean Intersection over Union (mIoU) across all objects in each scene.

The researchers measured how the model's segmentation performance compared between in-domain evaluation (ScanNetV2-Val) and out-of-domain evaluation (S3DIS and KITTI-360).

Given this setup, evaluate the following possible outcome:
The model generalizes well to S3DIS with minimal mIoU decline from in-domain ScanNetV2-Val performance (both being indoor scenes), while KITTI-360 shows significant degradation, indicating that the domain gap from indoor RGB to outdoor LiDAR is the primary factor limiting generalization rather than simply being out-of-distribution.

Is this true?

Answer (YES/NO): NO